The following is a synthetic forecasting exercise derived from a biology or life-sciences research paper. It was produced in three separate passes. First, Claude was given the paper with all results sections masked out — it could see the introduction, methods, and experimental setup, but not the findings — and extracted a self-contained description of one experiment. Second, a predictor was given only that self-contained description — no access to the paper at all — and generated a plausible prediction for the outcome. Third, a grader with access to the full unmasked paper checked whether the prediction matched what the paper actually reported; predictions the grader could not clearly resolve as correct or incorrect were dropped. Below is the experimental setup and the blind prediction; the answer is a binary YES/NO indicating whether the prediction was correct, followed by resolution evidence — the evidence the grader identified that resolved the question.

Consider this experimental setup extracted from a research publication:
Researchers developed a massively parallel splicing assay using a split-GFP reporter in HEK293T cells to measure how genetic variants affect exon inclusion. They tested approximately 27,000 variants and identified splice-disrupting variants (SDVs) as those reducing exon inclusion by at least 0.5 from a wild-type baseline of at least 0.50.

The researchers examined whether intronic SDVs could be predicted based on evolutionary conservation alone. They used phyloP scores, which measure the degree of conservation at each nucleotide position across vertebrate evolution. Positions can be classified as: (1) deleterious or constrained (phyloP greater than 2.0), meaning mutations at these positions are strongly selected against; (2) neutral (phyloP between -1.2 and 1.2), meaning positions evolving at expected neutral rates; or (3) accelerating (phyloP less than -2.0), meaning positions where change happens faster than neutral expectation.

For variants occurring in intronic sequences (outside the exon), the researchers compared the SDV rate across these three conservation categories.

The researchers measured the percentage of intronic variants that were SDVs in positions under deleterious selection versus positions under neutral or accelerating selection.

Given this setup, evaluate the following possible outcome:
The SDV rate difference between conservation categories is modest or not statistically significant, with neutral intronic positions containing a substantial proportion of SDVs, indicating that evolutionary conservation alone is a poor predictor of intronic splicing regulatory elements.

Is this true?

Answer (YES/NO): NO